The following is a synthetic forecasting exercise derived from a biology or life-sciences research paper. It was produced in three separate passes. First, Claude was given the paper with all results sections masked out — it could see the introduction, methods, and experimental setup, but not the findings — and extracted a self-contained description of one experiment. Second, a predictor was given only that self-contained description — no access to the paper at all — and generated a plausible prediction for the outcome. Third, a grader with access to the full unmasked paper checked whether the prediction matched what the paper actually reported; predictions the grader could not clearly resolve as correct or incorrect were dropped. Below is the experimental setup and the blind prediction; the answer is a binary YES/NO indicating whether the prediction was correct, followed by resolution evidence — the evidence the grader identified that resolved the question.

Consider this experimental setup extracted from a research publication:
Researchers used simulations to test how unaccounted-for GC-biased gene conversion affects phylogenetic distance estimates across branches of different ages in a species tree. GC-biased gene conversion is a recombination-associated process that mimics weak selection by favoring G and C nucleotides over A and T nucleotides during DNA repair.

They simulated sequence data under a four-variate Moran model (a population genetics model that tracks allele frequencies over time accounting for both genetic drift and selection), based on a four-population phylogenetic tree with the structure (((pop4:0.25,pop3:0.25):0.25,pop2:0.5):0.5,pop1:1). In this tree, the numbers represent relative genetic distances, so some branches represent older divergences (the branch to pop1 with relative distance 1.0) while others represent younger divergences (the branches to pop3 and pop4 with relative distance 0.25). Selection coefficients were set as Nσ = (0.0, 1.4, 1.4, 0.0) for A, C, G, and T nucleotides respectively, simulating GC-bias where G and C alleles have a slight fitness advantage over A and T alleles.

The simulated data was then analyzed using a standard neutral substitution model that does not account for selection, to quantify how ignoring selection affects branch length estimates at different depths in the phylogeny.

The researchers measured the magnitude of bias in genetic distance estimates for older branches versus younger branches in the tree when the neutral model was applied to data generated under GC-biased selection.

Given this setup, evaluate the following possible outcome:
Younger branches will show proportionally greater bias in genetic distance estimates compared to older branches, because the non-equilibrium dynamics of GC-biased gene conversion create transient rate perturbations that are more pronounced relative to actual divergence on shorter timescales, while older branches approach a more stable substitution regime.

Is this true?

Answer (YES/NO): NO